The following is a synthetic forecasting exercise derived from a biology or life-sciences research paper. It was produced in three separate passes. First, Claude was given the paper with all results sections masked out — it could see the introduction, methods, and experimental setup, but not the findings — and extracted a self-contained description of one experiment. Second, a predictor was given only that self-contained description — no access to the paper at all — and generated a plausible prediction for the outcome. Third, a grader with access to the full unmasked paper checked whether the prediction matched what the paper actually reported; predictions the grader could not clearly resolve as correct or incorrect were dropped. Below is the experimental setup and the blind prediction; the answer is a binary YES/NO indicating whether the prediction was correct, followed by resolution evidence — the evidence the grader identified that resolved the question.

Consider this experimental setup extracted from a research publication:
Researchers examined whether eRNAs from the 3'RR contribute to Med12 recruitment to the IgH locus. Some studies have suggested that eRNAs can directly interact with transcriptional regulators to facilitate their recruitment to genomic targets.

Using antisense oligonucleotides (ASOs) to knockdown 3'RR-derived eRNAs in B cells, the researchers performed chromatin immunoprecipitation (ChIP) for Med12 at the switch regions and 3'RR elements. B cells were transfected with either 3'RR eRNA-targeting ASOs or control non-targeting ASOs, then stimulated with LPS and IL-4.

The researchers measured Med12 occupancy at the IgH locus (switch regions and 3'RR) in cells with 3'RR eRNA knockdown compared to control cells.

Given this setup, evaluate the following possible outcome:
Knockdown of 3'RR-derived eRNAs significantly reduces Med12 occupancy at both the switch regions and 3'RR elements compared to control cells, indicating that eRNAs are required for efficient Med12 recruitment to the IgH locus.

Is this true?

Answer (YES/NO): NO